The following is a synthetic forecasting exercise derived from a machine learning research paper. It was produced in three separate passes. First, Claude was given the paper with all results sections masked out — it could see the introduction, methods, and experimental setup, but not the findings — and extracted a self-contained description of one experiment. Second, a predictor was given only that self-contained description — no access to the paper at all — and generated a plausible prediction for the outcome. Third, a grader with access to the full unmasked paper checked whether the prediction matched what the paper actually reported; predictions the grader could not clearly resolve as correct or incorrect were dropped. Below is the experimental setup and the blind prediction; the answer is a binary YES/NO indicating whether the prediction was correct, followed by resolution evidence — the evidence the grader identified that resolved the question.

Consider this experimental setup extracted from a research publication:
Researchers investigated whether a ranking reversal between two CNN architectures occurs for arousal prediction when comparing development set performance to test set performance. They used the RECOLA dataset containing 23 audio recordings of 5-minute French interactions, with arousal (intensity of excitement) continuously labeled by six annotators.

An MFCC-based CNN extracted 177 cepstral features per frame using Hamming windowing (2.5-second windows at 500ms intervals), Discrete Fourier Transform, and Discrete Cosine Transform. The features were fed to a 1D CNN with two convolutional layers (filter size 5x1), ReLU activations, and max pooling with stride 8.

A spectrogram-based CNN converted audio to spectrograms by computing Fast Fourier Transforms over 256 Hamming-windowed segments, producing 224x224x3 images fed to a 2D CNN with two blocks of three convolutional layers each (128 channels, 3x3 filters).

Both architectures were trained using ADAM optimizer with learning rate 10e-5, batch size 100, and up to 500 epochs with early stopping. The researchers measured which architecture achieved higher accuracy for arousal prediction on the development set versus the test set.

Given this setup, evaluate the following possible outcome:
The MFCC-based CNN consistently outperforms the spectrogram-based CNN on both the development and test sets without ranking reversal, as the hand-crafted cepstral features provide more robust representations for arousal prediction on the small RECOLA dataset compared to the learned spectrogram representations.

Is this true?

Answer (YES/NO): NO